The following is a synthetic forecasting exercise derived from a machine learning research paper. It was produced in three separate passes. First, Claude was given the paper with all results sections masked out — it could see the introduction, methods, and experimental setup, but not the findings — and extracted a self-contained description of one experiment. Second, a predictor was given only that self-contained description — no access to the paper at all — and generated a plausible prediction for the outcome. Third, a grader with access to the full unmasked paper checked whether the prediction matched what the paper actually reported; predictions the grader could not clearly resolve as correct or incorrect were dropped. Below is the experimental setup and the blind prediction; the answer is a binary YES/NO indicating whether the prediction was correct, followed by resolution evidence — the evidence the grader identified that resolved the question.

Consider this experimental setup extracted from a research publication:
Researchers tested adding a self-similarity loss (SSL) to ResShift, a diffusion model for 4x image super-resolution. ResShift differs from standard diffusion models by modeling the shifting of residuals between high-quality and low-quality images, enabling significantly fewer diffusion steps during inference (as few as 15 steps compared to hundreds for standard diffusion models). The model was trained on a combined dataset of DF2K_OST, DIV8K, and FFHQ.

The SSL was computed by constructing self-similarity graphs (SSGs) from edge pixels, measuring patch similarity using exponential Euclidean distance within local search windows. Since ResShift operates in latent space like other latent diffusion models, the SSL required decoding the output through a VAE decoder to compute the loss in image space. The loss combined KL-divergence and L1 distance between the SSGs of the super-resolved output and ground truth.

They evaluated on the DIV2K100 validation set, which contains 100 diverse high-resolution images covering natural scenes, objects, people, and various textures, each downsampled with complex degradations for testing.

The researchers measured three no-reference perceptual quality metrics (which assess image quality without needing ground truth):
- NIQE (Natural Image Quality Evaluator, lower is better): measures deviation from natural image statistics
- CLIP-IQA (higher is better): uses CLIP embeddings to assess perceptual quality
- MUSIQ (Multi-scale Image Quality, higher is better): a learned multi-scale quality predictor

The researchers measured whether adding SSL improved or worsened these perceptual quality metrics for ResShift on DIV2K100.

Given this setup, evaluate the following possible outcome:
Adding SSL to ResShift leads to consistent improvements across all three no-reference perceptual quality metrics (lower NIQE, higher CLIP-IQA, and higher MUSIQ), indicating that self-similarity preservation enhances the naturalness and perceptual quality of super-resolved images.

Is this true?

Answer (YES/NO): NO